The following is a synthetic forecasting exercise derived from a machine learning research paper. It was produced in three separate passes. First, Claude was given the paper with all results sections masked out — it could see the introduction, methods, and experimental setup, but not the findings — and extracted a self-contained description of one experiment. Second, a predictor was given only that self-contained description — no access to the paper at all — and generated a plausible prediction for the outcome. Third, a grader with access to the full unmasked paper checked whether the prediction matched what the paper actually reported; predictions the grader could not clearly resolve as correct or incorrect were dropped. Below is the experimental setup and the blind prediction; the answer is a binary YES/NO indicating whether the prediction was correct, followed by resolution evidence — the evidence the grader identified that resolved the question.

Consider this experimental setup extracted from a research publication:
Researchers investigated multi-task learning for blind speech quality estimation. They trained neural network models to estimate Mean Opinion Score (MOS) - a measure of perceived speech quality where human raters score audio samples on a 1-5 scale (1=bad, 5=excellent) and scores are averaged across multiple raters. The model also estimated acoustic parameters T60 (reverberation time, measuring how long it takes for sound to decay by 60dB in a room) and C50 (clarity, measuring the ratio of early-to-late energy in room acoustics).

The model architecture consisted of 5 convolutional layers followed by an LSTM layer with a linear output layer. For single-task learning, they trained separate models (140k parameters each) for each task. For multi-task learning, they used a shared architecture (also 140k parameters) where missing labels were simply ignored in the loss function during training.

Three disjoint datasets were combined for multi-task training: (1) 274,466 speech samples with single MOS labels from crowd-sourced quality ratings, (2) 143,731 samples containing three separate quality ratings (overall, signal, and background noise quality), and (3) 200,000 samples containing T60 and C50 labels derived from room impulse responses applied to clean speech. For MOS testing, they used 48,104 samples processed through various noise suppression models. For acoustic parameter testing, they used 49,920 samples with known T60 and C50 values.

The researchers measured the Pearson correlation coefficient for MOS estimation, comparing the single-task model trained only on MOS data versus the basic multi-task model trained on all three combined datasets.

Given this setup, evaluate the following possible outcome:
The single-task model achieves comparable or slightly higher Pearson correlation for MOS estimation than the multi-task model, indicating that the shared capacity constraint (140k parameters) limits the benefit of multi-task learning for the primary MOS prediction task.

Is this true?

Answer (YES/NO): YES